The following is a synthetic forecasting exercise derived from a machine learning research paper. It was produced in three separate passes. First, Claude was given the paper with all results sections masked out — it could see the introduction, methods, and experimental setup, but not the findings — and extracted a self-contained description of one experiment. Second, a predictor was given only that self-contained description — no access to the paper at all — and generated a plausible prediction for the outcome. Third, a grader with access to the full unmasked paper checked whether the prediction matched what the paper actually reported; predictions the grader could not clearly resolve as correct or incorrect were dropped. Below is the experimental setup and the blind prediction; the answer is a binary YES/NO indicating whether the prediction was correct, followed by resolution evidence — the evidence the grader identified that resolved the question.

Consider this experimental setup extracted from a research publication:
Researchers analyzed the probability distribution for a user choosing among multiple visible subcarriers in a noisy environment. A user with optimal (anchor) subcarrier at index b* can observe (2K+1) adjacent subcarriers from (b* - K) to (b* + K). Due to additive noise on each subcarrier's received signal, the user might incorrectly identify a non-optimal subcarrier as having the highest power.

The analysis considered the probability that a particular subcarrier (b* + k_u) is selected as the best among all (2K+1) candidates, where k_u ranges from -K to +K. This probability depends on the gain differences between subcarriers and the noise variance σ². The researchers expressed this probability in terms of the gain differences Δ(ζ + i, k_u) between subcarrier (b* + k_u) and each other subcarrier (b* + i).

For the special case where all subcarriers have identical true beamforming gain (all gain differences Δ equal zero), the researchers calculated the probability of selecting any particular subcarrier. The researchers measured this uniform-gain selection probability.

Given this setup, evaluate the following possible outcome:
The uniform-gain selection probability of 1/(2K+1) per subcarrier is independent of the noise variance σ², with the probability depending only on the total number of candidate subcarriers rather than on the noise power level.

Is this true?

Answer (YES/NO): YES